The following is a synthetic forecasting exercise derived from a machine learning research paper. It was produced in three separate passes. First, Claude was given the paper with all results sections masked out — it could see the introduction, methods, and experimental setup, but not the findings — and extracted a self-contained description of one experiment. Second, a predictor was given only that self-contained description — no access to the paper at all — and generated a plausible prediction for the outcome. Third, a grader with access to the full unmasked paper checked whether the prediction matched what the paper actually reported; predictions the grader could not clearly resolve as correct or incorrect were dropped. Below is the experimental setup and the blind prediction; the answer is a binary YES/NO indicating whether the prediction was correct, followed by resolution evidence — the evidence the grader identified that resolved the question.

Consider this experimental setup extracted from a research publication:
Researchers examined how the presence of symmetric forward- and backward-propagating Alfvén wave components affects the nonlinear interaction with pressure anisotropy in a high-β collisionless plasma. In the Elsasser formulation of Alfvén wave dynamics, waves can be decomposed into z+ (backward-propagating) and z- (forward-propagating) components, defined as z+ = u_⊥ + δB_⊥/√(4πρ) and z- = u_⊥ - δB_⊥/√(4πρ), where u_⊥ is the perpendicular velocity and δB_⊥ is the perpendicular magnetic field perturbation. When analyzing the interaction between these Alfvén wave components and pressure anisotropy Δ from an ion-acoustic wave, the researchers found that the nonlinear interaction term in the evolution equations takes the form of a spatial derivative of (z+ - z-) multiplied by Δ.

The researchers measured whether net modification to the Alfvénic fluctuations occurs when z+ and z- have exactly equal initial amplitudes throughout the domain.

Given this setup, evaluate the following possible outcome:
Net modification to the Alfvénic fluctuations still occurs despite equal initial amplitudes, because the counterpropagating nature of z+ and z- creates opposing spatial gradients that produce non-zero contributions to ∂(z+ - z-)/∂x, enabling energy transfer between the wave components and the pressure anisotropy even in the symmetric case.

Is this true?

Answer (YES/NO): NO